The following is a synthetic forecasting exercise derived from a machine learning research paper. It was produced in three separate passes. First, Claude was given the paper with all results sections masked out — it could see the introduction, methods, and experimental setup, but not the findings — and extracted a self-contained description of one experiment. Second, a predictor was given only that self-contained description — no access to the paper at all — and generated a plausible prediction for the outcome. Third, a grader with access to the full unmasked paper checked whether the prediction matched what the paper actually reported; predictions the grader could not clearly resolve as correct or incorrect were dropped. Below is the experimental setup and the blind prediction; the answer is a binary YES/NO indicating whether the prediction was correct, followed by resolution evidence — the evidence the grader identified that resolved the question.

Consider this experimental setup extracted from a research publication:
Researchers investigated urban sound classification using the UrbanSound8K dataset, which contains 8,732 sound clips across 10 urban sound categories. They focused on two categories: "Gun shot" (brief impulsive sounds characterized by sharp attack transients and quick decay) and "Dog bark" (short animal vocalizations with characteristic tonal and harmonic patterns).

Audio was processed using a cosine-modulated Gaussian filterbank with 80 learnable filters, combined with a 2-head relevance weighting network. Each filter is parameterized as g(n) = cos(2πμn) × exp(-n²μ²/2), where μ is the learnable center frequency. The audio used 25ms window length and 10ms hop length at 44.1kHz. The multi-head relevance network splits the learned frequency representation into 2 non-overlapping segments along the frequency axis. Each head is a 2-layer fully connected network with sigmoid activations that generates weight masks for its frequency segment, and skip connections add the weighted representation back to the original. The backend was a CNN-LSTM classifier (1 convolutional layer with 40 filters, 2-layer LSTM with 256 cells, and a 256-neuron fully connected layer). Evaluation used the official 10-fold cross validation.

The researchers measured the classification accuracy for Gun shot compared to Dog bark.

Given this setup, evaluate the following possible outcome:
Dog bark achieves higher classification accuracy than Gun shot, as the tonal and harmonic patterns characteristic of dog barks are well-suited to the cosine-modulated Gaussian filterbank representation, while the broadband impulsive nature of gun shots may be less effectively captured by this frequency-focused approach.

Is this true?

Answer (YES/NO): NO